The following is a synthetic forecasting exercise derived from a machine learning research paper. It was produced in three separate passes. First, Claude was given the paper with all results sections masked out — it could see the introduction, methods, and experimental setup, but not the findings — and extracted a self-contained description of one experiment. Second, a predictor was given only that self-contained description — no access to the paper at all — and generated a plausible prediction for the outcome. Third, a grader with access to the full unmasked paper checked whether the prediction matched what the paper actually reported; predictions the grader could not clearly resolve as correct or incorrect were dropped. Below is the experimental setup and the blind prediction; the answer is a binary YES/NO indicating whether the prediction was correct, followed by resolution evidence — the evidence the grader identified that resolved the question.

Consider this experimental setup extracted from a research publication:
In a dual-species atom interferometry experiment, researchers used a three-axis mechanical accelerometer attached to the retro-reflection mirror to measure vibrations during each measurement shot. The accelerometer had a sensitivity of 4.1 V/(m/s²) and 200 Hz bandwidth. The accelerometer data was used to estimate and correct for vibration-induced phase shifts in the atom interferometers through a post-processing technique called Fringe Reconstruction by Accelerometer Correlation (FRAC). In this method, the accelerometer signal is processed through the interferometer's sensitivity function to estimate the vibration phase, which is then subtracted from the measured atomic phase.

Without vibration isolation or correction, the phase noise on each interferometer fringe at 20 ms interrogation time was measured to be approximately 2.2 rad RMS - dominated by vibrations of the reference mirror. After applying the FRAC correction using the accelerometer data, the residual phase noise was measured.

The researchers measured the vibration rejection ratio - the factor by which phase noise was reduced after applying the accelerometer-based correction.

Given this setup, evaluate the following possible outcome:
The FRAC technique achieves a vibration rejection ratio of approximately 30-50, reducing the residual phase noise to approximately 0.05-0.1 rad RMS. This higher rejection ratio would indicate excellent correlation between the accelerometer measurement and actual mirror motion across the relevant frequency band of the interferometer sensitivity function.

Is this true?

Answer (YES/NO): NO